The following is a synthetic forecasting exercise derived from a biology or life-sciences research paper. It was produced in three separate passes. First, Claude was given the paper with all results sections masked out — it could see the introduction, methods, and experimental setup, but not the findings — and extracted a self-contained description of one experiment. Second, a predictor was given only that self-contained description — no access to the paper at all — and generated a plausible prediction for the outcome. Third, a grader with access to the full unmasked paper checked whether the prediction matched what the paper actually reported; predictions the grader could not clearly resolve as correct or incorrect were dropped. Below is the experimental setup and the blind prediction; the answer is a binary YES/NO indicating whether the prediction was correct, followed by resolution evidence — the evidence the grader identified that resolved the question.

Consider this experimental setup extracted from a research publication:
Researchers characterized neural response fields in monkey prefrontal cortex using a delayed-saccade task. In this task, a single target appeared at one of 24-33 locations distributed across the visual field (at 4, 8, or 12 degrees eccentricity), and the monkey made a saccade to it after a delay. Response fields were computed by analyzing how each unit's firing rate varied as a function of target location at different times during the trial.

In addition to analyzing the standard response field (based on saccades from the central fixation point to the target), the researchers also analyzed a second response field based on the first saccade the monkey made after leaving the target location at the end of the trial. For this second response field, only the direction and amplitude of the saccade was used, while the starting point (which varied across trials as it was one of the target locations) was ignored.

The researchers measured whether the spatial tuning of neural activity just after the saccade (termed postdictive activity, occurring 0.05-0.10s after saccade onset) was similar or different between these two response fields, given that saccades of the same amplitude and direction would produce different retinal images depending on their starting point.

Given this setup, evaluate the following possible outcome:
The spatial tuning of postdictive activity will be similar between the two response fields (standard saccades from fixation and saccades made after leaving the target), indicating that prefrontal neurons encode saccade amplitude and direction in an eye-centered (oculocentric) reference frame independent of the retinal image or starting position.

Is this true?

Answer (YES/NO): YES